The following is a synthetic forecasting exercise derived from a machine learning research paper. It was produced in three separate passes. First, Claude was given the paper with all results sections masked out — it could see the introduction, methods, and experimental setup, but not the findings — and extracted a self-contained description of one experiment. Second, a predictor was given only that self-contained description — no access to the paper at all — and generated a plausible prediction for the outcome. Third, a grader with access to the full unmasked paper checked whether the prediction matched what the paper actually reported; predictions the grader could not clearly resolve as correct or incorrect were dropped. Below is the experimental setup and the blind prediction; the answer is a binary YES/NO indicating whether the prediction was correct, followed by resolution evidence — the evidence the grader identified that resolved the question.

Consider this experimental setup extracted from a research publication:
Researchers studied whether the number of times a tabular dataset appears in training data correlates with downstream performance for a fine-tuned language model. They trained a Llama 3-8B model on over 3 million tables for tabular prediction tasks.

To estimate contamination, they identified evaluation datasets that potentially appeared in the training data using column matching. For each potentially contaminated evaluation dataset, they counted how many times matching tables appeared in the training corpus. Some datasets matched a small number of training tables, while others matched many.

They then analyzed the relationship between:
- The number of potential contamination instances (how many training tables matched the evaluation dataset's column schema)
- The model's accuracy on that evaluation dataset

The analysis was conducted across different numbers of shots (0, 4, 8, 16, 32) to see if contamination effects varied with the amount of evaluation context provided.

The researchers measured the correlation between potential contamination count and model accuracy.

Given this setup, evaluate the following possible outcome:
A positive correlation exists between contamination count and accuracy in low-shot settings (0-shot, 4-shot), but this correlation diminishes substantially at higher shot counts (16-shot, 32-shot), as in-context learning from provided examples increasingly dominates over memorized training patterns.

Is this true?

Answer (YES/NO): NO